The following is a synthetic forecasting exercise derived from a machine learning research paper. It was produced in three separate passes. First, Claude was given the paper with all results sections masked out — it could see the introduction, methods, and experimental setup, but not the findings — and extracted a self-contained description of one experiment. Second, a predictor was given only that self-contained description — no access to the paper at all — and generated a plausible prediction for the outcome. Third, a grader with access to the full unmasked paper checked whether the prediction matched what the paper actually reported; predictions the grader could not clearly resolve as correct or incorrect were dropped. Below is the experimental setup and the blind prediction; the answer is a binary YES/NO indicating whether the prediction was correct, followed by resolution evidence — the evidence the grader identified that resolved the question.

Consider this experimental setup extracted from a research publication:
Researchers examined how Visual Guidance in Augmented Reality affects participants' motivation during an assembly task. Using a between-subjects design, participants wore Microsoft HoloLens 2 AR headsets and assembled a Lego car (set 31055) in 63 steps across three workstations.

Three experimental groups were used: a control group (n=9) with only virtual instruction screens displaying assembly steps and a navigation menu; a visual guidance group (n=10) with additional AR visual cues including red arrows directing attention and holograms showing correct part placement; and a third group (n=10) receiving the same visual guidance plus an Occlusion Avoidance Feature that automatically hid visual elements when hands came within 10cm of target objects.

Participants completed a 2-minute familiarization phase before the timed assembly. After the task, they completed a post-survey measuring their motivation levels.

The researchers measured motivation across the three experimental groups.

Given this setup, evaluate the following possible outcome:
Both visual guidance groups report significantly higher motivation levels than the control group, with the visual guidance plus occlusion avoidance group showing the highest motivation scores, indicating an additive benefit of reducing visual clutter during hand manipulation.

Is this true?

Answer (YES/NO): NO